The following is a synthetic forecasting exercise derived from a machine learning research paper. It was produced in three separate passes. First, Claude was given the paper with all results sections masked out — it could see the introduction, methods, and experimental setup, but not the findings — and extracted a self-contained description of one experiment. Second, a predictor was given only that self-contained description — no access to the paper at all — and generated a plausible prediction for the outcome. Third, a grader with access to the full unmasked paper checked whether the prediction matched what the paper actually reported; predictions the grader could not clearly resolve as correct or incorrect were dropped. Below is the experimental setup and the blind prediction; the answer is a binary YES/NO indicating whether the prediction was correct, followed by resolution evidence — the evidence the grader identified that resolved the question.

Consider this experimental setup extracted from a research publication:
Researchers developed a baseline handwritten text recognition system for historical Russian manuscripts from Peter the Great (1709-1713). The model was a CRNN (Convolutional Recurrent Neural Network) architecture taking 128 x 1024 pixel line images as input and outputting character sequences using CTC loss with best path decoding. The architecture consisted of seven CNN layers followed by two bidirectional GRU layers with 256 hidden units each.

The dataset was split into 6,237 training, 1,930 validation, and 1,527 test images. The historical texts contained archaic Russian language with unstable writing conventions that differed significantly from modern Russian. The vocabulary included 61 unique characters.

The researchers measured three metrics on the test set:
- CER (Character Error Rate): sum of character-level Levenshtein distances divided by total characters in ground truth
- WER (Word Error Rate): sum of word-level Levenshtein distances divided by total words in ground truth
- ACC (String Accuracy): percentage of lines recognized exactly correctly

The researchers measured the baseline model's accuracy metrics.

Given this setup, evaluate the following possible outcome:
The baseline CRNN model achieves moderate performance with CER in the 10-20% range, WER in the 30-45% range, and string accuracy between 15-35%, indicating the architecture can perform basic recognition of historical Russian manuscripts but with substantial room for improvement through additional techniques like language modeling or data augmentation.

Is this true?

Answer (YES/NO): YES